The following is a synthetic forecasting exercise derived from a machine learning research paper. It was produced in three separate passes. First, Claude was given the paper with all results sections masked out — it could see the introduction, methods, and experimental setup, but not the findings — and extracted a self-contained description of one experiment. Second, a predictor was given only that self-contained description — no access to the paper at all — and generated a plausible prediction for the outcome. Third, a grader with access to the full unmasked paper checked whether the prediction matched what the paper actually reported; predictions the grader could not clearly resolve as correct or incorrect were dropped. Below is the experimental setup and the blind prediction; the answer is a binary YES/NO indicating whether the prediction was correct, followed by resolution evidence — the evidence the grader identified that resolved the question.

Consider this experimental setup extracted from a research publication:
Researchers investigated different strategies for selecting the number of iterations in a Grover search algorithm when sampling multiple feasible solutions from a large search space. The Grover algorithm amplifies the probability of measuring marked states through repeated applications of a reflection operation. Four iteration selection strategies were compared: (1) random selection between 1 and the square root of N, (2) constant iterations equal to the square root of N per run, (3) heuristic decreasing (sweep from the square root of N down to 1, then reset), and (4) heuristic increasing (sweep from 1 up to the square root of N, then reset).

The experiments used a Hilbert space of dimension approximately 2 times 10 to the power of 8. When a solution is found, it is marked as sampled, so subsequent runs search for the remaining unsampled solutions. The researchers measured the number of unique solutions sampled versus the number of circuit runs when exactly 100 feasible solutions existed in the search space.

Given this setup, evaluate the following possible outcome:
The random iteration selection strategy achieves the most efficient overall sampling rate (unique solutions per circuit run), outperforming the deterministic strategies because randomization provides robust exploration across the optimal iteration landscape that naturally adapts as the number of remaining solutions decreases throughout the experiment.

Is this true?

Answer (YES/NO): NO